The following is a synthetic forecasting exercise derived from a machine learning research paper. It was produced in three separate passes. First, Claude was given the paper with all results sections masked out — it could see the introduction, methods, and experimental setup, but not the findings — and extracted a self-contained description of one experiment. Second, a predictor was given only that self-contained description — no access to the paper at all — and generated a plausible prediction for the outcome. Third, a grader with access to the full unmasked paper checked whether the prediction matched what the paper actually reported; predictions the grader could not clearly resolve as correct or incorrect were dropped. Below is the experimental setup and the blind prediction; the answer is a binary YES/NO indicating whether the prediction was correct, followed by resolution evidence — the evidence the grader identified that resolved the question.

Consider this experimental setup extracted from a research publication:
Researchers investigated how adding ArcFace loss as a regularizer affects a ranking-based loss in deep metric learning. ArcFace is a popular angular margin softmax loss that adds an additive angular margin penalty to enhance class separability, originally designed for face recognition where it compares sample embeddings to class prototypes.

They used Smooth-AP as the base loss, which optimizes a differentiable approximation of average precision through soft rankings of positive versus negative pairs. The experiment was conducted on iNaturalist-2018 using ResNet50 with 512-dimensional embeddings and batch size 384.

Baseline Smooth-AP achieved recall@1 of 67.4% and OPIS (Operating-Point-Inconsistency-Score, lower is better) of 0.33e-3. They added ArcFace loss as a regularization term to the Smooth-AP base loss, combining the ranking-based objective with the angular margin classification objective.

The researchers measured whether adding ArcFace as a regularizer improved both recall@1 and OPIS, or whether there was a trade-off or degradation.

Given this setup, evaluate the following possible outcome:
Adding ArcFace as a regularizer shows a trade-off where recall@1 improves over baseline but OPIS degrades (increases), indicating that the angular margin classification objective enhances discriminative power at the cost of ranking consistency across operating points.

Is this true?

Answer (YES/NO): NO